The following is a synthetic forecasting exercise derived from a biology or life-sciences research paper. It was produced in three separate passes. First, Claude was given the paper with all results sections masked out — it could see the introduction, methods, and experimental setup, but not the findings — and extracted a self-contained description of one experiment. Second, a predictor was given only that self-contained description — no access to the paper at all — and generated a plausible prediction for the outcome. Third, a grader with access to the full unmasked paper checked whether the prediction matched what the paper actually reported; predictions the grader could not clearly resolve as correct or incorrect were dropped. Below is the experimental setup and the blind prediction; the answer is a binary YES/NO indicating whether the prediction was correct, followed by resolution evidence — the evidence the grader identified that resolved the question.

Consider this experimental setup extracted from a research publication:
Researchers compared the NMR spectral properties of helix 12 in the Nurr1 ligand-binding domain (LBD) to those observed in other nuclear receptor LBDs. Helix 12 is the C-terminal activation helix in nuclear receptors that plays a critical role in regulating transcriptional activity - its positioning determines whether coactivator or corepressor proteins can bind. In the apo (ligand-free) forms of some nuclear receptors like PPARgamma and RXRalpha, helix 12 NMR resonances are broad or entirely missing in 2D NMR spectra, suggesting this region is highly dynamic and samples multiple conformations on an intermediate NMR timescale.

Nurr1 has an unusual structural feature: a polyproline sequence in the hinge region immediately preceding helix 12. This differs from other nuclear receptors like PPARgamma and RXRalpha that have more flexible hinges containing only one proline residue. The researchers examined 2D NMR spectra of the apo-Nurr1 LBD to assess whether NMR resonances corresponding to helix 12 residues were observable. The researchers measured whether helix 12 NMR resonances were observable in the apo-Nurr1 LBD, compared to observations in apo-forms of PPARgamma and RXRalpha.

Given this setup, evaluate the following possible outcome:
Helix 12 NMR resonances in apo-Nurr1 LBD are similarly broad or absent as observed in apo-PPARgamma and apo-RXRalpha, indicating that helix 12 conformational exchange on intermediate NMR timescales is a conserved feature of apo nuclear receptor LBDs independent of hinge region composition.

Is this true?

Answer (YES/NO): NO